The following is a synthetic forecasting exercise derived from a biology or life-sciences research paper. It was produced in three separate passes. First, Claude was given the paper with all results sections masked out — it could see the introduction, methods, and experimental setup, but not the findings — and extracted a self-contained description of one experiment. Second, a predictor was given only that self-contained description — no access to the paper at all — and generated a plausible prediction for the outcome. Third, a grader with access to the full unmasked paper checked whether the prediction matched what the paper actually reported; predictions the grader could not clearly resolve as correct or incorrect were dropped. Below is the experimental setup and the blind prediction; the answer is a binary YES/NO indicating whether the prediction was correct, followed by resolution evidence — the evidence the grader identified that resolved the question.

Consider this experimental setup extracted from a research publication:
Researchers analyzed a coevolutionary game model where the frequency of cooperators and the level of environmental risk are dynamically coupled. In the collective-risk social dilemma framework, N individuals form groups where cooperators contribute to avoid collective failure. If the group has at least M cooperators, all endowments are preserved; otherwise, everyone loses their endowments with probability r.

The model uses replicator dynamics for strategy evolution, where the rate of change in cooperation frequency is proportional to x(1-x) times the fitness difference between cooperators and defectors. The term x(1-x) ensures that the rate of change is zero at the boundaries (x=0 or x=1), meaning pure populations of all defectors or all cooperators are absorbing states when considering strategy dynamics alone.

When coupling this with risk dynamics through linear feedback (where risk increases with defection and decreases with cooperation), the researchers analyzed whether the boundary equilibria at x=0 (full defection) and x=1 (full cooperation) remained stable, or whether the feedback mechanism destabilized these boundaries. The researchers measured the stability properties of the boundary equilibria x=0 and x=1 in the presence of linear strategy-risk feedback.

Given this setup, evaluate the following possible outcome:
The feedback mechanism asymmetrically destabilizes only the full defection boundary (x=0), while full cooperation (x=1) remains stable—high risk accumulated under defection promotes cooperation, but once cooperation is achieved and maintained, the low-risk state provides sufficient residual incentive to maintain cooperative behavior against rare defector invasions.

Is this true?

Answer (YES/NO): NO